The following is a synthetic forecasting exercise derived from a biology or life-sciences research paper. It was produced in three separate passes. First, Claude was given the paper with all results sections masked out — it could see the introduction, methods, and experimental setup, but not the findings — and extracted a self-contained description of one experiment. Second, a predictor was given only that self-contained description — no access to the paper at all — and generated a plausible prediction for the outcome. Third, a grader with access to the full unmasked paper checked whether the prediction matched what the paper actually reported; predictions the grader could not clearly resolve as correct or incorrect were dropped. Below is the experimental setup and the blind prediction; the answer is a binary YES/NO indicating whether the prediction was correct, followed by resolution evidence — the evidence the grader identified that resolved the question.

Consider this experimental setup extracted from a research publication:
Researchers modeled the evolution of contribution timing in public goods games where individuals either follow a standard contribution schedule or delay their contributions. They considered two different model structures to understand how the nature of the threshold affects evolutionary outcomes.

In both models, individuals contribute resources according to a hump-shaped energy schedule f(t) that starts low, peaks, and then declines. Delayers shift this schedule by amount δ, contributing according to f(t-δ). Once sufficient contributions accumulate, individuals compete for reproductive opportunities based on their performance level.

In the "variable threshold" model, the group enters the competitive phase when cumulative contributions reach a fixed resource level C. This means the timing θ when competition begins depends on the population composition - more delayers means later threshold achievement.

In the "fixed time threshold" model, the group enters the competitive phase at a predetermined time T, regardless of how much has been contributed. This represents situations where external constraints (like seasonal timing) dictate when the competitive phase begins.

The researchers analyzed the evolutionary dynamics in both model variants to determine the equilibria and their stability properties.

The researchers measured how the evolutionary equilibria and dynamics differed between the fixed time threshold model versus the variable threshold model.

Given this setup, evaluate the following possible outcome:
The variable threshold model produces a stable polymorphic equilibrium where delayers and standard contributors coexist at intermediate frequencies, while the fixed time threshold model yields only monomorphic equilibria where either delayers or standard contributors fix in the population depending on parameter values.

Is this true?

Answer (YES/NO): NO